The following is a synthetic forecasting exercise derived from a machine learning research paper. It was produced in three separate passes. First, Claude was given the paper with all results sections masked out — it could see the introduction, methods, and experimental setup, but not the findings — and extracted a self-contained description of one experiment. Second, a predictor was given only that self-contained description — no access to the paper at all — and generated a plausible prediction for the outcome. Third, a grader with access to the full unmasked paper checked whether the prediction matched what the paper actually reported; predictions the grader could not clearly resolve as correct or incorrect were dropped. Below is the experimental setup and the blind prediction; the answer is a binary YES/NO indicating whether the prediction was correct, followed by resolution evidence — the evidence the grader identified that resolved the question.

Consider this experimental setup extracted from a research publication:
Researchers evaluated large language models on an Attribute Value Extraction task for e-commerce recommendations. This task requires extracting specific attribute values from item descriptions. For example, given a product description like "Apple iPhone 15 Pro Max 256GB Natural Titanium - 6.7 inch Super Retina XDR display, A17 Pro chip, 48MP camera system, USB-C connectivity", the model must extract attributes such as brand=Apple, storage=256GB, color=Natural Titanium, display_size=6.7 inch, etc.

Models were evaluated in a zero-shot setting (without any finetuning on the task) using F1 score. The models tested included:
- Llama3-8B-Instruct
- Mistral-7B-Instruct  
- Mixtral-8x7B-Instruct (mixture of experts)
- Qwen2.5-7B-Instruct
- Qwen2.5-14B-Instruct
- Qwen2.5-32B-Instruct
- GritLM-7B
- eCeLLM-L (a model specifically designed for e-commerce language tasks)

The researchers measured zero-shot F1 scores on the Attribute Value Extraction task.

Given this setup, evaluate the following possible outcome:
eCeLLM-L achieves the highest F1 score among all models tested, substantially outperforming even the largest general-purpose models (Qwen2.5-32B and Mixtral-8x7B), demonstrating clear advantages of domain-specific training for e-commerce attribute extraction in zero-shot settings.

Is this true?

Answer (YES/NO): NO